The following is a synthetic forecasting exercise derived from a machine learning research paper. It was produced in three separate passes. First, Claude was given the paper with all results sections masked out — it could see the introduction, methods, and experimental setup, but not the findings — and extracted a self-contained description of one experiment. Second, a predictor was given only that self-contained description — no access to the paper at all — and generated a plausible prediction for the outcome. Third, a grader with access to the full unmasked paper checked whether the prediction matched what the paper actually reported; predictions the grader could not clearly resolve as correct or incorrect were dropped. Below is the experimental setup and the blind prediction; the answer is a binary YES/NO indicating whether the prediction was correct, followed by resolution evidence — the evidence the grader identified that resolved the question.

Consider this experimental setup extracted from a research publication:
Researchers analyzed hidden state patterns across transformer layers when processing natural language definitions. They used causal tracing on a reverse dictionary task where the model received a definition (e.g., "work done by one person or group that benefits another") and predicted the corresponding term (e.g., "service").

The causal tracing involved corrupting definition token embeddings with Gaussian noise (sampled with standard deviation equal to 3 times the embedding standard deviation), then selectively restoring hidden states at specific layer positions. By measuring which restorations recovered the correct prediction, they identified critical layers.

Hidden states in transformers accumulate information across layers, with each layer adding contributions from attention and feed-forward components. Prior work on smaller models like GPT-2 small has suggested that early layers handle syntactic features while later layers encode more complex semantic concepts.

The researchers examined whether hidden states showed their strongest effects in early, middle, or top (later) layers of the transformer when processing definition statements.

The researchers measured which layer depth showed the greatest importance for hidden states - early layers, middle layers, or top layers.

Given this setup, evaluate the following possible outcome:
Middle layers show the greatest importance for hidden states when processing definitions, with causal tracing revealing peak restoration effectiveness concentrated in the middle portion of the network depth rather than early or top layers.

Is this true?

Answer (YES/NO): NO